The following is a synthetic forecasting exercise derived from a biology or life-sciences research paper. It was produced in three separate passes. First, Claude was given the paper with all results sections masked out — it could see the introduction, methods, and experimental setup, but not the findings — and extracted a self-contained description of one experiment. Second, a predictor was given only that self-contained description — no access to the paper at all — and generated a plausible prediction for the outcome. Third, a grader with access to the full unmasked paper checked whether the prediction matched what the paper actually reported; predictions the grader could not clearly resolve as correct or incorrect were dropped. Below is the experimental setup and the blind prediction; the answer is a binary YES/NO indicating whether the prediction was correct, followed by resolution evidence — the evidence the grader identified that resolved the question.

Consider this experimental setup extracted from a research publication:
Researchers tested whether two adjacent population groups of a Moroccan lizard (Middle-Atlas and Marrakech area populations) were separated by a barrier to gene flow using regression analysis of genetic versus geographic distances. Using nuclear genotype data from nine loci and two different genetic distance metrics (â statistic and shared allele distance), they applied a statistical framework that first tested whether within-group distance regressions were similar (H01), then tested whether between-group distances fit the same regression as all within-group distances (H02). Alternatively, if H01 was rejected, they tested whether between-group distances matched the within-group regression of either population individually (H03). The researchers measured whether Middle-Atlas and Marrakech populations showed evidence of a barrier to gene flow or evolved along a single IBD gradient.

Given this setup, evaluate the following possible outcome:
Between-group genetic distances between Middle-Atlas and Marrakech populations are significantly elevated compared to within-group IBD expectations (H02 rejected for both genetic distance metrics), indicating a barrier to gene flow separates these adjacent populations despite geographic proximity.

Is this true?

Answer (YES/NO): NO